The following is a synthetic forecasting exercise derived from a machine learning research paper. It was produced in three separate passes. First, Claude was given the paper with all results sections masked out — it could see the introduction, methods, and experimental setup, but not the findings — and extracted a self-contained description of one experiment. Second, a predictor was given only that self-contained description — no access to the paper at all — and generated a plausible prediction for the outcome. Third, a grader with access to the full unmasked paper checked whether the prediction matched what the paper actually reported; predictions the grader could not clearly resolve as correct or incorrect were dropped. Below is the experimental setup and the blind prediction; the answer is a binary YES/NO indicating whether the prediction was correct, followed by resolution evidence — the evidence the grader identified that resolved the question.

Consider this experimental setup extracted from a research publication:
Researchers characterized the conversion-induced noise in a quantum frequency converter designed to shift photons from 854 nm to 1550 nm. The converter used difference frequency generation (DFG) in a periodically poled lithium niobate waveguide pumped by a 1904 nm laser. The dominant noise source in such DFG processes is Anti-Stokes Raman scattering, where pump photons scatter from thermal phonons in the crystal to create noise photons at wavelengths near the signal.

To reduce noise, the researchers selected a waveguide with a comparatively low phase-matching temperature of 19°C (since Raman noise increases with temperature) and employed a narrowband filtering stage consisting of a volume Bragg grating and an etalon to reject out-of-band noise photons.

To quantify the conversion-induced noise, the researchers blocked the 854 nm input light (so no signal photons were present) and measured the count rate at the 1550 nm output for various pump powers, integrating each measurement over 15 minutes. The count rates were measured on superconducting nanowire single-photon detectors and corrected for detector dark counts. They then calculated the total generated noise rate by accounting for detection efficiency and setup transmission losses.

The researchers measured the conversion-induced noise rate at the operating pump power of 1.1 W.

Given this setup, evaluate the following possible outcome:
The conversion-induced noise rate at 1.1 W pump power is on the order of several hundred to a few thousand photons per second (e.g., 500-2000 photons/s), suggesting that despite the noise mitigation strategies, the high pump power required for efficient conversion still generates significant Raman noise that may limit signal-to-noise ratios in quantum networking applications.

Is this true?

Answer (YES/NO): NO